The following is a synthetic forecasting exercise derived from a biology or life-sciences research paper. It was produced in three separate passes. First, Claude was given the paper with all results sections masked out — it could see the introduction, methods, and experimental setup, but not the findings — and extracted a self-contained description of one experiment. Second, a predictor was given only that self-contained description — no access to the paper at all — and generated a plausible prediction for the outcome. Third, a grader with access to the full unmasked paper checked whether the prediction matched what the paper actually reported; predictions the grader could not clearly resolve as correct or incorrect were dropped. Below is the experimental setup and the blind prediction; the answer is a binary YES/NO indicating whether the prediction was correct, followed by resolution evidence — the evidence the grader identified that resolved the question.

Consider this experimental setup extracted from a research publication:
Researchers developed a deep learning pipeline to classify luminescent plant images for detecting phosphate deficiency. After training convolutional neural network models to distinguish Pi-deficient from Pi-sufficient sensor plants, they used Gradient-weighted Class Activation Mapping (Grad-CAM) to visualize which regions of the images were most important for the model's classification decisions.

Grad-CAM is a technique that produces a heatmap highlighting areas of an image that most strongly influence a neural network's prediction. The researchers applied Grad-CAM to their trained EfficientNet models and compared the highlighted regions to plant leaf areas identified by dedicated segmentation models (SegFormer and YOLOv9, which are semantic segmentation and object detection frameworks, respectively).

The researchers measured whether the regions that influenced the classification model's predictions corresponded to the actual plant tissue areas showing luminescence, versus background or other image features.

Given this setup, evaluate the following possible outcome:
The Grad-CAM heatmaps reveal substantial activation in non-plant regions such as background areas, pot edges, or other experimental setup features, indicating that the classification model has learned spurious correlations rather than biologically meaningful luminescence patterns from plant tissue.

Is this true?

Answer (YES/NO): NO